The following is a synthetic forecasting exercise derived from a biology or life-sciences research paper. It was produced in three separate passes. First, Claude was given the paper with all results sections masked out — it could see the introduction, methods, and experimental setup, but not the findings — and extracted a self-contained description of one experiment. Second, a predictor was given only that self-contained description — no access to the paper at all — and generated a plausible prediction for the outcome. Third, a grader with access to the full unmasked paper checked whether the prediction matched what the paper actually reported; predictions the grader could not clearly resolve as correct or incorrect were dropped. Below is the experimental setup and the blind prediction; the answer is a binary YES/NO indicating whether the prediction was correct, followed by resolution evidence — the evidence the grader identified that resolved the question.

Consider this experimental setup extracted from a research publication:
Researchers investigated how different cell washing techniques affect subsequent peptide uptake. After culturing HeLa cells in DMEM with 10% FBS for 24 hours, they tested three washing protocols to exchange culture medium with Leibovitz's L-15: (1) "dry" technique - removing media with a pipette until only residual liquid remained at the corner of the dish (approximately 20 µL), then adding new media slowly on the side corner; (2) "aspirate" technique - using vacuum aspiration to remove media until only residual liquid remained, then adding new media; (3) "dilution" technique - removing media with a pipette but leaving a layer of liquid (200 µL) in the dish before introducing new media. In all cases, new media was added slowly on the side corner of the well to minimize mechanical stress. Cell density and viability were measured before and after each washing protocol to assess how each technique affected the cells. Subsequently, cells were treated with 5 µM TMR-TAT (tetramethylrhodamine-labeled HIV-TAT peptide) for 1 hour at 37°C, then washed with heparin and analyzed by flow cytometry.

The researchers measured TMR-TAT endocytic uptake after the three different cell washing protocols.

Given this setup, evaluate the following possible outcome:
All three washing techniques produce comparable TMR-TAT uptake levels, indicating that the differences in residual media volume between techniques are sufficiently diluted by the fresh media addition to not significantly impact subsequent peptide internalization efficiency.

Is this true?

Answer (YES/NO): YES